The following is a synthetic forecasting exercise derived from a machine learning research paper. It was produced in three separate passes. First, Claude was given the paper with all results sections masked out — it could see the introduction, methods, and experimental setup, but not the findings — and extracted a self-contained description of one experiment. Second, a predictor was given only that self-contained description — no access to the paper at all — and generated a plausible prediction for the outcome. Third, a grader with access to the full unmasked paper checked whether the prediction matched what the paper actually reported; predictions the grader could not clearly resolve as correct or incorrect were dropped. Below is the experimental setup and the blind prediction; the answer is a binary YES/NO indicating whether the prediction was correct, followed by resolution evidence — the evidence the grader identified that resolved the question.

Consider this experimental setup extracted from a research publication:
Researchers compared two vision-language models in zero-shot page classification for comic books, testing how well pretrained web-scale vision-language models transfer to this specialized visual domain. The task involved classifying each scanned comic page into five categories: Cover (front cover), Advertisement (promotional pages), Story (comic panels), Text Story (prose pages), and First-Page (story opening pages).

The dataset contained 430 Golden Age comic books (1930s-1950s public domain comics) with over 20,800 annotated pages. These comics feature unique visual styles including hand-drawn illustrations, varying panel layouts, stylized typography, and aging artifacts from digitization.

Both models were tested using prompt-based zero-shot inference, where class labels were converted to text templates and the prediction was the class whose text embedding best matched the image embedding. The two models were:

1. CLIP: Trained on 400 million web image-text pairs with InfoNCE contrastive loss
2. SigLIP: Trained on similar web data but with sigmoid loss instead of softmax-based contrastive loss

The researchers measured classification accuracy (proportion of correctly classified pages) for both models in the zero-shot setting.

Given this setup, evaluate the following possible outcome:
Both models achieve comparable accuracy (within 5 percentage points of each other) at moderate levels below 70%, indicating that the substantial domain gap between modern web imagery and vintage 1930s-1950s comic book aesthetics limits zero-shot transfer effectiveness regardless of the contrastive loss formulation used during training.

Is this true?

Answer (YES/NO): NO